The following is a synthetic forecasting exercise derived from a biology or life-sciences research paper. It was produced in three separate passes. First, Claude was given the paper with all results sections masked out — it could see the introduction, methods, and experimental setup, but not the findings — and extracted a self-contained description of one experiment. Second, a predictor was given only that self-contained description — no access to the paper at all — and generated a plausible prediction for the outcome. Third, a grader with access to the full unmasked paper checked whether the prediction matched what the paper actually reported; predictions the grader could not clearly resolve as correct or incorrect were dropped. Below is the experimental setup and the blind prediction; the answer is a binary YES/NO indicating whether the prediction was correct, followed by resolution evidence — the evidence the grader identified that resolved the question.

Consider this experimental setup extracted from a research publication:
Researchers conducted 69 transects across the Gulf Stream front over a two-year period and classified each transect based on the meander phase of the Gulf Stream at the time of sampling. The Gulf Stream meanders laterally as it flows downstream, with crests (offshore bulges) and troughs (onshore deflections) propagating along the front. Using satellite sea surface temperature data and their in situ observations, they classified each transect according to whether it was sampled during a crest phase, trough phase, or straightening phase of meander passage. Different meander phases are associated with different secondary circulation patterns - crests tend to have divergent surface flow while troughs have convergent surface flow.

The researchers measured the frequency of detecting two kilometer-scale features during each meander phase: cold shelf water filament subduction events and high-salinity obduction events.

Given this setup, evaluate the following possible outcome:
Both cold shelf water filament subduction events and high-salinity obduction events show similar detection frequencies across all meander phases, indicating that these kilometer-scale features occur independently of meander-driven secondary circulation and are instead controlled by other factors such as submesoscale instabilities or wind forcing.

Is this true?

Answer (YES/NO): NO